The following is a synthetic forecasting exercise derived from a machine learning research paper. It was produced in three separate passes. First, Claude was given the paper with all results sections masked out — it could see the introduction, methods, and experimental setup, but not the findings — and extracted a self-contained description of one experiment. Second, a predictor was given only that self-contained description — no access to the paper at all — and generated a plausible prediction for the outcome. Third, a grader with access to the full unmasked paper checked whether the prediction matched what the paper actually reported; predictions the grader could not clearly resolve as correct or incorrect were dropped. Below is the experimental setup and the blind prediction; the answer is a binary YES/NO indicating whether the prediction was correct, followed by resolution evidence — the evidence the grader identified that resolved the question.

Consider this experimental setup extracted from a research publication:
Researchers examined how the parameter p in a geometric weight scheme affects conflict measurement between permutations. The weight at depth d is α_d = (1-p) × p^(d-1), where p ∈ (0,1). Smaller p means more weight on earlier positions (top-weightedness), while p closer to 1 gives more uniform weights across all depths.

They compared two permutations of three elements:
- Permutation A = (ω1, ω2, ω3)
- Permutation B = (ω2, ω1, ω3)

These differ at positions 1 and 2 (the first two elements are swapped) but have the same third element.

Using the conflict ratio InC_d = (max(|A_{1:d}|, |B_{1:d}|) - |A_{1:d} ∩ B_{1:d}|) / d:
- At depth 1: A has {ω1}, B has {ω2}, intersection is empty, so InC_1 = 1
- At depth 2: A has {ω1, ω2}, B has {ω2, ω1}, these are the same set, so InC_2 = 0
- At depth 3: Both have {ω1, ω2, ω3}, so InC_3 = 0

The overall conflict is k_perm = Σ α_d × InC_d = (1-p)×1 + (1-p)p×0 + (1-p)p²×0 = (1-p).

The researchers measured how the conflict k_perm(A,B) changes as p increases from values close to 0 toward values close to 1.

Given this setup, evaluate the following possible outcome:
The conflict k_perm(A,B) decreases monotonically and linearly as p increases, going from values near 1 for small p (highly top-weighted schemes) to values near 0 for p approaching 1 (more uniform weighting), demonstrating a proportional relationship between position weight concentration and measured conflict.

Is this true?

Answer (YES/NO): YES